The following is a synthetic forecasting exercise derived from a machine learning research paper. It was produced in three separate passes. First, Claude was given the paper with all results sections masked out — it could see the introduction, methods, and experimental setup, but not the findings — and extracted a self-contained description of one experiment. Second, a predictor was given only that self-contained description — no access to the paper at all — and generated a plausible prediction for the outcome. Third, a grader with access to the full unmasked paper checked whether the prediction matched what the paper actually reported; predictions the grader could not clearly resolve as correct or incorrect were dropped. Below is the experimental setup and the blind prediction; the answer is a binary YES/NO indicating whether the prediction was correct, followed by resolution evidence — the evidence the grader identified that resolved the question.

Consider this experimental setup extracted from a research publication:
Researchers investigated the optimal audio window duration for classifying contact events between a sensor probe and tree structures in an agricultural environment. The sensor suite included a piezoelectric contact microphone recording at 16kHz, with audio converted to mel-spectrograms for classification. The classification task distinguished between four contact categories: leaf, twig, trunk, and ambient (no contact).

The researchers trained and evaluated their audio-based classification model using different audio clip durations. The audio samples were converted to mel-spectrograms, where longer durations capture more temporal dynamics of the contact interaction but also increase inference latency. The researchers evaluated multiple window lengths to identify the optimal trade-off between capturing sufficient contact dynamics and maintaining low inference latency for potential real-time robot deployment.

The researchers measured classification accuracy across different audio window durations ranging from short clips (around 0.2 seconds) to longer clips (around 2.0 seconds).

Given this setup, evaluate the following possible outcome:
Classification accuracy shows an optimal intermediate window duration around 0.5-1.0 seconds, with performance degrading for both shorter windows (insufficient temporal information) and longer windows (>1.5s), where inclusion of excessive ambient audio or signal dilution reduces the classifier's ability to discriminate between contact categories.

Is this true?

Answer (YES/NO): NO